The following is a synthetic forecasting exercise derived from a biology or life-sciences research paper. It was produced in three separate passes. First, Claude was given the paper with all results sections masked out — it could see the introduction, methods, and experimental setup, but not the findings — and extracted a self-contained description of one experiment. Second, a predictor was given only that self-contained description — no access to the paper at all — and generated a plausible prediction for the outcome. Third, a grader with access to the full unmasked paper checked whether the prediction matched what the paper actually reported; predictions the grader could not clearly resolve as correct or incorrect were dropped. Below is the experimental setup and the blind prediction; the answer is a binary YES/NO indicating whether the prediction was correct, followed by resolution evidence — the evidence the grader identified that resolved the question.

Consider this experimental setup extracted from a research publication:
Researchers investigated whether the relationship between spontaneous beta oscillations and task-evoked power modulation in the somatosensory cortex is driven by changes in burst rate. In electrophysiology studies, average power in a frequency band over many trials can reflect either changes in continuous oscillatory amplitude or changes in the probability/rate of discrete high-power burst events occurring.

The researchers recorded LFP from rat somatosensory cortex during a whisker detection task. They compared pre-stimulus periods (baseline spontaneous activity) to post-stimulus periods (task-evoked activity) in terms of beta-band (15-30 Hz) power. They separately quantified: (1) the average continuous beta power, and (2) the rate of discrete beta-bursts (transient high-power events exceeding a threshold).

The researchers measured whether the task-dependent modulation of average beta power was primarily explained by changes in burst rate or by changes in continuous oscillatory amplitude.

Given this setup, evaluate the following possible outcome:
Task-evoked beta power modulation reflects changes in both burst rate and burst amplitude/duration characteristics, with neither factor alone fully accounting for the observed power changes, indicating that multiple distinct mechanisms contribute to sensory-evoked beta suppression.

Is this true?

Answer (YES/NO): NO